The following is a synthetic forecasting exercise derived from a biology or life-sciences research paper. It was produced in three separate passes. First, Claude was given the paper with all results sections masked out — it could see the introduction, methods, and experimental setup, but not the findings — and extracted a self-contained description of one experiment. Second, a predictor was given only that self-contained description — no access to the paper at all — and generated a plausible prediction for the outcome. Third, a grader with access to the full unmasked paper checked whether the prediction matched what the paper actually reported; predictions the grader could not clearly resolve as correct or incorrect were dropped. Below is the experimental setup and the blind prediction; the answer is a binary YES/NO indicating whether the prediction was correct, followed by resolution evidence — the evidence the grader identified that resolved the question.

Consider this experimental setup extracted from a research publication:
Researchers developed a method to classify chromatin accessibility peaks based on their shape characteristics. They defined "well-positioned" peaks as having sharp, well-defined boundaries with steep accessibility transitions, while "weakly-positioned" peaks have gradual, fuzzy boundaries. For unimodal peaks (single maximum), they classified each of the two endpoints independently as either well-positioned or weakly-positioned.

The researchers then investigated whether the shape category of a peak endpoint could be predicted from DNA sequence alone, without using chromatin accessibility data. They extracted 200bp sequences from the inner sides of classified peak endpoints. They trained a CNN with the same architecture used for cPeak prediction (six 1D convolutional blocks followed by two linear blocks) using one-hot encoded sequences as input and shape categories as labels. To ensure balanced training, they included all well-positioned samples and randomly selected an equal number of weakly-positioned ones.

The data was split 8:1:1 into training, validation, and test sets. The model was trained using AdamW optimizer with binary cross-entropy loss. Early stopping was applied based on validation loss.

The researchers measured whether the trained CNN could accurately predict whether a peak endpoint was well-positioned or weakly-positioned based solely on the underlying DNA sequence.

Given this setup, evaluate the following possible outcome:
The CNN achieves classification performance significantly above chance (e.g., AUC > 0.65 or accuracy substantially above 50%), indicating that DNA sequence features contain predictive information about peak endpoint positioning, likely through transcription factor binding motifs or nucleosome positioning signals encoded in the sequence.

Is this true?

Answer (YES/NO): YES